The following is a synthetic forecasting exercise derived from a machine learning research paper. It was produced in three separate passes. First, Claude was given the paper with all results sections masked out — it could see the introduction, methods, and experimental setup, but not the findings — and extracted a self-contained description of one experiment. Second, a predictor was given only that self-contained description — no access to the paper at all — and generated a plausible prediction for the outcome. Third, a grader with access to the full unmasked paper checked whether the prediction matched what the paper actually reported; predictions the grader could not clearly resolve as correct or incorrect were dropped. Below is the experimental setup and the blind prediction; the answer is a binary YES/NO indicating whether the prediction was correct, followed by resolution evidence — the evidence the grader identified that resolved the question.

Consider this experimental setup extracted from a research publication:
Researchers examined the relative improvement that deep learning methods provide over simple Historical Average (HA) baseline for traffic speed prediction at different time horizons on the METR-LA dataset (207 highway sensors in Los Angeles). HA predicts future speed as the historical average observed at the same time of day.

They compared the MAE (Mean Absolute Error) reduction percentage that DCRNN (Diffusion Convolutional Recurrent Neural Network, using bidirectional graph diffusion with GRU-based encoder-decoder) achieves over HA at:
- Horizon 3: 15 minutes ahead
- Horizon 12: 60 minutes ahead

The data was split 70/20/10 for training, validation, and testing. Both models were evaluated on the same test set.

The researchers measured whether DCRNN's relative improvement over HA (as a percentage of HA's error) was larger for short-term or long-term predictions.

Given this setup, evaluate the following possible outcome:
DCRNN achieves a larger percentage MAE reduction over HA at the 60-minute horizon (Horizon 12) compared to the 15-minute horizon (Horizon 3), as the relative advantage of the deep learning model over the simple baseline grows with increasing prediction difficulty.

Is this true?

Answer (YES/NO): NO